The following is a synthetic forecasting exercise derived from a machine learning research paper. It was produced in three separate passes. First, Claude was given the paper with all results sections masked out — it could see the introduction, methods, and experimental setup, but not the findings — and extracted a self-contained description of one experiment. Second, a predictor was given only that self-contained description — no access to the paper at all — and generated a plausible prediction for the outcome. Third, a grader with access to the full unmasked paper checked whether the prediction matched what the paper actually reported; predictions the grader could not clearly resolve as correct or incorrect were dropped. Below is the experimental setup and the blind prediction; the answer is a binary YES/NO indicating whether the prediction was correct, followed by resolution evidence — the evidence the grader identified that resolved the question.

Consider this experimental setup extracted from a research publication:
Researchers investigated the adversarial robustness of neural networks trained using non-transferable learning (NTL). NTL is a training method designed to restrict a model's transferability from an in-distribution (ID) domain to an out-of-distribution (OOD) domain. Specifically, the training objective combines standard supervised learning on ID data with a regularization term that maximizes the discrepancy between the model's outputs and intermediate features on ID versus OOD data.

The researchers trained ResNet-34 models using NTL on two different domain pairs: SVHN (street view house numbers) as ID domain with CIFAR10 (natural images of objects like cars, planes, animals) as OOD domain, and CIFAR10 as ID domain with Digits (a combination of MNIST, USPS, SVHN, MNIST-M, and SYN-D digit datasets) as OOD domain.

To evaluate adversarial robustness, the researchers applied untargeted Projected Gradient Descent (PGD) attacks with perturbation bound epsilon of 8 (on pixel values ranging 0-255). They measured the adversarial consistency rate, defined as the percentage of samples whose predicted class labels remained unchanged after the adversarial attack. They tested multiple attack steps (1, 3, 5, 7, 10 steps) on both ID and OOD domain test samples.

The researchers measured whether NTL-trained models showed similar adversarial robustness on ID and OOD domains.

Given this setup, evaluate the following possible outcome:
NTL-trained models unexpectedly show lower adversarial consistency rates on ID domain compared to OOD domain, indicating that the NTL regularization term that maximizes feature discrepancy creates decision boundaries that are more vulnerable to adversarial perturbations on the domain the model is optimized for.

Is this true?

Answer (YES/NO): YES